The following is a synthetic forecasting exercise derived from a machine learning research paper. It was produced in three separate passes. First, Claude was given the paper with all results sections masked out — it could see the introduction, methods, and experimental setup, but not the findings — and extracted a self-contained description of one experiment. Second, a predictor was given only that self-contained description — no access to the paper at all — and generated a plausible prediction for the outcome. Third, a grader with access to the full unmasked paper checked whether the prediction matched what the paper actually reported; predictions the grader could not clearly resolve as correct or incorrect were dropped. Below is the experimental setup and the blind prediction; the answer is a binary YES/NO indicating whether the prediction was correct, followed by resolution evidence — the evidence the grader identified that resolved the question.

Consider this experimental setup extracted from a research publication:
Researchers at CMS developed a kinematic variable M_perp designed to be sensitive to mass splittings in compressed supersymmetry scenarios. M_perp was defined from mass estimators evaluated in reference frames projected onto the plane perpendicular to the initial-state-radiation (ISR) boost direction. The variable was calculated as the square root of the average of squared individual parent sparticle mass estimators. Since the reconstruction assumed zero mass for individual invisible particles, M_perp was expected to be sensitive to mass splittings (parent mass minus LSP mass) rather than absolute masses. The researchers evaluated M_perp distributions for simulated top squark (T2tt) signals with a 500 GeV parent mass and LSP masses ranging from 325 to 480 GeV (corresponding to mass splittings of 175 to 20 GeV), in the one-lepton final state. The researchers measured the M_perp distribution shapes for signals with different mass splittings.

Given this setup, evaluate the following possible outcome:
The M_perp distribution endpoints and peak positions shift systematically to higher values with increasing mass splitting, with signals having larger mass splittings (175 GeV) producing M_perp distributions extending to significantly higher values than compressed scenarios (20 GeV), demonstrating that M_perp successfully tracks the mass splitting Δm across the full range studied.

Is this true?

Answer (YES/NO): YES